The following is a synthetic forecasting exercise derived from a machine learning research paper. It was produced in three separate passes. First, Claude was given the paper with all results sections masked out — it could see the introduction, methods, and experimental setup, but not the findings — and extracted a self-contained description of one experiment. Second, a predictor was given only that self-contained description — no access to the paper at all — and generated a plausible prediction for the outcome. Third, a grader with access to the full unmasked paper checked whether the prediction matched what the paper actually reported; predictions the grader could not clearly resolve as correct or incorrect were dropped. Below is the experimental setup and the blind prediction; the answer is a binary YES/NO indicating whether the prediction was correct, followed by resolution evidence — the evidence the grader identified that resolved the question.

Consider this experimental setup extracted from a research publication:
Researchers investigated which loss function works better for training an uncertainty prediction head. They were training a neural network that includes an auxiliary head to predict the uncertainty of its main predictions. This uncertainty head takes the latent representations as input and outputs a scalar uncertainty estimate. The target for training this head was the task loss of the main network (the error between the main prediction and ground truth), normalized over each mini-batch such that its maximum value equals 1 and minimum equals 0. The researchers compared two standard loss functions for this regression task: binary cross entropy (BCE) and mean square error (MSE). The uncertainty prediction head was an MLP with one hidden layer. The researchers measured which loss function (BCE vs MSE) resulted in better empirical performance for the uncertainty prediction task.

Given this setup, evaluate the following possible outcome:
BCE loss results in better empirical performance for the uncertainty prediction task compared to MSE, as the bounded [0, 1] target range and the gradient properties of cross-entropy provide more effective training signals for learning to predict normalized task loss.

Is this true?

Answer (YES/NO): YES